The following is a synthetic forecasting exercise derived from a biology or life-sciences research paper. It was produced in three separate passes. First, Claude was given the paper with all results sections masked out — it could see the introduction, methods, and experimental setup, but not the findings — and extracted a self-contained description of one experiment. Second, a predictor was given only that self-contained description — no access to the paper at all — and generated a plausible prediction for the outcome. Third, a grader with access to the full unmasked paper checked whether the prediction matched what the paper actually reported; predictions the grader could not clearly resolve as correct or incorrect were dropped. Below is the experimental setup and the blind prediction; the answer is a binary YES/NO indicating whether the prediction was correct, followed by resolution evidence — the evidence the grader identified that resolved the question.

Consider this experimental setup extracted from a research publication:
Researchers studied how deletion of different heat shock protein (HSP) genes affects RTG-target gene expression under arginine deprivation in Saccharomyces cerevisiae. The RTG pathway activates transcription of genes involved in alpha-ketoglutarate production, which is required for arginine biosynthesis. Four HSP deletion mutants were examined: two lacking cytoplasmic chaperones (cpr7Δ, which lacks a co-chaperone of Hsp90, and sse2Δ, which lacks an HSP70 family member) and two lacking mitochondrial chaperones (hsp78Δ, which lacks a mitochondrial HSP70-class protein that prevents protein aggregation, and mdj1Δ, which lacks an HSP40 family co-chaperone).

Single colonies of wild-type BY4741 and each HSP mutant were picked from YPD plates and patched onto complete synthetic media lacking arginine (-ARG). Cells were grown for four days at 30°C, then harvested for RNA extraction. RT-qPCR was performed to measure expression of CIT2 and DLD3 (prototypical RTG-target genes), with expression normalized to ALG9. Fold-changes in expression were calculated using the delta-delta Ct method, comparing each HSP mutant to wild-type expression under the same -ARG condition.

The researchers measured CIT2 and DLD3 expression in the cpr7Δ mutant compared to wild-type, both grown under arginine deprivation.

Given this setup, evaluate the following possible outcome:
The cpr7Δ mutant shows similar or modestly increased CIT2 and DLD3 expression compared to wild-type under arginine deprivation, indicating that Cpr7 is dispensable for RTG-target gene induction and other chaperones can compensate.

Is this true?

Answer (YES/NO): NO